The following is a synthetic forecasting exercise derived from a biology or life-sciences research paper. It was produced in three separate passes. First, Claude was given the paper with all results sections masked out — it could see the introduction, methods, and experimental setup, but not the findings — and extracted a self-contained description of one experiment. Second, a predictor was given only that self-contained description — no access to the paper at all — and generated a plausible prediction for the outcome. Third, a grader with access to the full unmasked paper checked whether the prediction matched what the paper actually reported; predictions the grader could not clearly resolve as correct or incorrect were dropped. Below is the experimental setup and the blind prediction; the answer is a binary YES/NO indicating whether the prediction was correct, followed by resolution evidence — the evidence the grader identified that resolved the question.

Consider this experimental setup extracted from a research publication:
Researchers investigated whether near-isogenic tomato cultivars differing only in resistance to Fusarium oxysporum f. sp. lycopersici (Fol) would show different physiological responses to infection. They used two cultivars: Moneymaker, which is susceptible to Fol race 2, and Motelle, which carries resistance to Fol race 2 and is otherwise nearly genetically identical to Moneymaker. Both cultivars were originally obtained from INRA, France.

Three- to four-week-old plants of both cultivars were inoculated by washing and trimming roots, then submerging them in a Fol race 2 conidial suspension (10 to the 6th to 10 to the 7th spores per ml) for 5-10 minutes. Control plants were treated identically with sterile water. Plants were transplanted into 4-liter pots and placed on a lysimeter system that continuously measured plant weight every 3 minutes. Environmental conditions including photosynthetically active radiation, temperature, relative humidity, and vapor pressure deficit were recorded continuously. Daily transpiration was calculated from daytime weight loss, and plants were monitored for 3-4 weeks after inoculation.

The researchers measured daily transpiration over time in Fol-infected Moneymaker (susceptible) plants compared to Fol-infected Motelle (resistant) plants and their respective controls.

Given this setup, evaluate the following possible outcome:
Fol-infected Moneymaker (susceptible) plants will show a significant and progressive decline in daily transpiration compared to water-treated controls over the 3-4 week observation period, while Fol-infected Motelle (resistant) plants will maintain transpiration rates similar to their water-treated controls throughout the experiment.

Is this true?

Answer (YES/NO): YES